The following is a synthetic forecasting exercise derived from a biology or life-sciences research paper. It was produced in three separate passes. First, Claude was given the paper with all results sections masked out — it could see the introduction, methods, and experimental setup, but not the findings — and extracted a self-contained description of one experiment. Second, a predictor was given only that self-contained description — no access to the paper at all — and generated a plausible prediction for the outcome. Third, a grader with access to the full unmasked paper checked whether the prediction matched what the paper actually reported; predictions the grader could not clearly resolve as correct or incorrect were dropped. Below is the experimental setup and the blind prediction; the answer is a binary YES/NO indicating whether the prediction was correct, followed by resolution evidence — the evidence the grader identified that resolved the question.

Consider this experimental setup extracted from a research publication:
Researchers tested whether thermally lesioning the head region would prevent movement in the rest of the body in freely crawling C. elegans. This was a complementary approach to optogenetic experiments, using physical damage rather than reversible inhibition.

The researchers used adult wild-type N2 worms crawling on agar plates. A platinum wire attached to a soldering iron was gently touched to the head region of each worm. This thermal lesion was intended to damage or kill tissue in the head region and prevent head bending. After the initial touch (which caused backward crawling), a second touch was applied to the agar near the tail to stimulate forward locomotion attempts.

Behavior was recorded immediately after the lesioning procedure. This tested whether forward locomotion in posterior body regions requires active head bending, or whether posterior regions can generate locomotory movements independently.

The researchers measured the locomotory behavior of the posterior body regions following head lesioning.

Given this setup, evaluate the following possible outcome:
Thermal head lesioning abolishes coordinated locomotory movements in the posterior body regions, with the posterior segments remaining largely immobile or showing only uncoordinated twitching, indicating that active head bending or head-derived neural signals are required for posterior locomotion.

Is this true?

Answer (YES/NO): NO